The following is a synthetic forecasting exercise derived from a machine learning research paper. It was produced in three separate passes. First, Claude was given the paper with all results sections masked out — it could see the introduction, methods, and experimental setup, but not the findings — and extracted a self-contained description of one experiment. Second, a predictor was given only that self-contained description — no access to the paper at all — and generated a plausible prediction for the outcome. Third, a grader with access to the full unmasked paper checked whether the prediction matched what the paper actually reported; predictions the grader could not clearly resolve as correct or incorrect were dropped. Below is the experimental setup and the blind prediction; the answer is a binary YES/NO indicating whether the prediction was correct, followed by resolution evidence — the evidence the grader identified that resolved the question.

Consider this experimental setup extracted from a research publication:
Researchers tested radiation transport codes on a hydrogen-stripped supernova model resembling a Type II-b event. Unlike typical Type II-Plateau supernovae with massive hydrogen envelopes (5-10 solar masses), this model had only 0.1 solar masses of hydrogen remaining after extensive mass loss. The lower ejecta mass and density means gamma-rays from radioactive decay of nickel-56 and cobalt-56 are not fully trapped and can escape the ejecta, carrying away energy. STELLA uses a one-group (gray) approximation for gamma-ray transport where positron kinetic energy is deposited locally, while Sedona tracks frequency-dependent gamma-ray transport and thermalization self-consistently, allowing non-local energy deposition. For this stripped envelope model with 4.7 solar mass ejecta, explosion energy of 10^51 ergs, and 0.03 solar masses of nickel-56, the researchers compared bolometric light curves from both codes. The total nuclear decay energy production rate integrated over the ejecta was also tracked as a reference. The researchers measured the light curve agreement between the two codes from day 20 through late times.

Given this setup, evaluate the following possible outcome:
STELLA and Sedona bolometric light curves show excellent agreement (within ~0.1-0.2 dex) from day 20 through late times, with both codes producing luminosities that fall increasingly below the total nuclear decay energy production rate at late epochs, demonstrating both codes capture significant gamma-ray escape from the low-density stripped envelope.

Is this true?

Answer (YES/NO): YES